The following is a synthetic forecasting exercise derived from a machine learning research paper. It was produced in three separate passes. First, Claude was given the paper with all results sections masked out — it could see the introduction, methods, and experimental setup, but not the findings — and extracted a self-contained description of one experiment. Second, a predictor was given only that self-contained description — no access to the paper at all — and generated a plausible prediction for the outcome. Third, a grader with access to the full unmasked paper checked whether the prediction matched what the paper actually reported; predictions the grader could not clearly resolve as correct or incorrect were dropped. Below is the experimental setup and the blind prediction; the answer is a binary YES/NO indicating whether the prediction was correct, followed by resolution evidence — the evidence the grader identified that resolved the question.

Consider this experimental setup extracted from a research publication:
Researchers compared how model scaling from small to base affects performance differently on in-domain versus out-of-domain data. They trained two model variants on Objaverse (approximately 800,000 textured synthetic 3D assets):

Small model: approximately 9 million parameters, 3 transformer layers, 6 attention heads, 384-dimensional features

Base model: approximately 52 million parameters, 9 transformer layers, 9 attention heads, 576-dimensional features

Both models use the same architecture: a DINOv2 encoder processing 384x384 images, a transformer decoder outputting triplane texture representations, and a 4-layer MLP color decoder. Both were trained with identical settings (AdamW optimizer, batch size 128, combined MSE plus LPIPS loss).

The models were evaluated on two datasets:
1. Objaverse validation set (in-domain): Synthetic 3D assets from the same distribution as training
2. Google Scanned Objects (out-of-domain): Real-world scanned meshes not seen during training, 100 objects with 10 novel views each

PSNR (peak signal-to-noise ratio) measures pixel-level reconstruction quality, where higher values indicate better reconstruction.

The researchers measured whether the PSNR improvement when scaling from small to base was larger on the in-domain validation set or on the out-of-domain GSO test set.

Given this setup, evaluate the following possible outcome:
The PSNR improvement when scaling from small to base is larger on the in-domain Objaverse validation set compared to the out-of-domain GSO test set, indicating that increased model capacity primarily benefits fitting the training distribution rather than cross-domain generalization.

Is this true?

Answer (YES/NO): NO